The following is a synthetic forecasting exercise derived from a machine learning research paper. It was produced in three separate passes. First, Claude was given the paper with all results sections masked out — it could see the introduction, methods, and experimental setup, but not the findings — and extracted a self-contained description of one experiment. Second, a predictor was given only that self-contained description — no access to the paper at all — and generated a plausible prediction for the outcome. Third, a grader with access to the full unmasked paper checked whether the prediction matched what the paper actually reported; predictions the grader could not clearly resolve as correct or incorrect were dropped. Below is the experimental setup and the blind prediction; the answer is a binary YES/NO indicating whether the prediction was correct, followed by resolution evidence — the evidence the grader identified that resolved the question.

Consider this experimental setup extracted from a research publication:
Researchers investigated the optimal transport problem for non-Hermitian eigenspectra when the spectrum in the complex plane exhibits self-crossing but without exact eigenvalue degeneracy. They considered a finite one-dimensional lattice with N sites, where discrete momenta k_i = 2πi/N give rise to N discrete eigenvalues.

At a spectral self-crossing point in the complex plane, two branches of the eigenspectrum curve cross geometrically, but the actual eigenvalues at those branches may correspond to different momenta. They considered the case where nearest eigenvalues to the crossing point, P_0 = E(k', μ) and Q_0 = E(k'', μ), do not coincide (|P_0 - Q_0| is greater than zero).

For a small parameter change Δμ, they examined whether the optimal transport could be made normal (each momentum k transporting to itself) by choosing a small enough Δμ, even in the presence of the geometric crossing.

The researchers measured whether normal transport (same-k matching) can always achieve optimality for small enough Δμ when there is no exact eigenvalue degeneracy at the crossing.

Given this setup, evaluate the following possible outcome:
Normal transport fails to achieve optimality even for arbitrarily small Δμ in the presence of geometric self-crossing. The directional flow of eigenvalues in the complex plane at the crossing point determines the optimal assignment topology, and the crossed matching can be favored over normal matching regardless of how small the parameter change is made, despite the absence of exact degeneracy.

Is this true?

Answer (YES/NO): NO